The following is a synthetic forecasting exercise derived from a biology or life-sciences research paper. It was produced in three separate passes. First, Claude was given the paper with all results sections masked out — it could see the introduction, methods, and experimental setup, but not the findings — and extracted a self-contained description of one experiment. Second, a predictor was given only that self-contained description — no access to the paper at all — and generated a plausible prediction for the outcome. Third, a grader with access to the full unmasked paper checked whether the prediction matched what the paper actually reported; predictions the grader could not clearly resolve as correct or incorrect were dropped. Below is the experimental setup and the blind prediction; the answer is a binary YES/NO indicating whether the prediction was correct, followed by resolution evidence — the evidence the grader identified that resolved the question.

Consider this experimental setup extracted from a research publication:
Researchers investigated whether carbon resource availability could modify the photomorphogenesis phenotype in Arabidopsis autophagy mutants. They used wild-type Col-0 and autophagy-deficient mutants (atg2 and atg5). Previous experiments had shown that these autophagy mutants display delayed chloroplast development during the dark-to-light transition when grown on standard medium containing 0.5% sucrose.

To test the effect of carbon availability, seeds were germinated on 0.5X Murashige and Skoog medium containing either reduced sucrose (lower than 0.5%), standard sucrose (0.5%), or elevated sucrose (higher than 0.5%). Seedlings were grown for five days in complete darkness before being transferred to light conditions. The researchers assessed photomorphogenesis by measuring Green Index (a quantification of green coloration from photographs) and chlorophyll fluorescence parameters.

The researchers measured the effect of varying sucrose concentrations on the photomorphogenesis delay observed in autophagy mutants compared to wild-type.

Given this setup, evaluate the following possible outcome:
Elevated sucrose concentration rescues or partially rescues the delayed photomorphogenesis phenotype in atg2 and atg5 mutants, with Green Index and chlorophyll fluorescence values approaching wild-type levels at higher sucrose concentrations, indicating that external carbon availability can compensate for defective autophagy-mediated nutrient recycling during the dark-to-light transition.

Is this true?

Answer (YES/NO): YES